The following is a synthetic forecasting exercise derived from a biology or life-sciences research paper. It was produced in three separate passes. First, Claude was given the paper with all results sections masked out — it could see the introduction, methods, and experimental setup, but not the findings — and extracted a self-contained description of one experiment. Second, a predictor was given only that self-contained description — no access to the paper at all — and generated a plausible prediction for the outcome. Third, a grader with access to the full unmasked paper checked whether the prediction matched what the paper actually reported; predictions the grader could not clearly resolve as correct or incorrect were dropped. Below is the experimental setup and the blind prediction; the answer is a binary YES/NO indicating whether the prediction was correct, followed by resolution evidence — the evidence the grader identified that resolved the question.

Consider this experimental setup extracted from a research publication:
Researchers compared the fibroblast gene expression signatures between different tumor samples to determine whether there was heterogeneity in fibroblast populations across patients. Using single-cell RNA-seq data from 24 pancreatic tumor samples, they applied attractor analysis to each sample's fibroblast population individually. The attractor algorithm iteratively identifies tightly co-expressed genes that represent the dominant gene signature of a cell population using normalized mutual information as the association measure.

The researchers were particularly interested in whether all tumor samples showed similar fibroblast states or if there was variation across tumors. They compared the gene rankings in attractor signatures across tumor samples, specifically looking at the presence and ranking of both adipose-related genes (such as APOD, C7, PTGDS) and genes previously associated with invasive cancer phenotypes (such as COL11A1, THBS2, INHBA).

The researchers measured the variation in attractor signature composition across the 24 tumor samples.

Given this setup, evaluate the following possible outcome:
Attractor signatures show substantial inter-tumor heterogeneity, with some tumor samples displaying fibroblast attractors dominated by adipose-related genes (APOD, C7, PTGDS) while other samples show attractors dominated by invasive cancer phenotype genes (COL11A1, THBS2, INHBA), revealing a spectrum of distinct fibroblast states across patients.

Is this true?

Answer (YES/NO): NO